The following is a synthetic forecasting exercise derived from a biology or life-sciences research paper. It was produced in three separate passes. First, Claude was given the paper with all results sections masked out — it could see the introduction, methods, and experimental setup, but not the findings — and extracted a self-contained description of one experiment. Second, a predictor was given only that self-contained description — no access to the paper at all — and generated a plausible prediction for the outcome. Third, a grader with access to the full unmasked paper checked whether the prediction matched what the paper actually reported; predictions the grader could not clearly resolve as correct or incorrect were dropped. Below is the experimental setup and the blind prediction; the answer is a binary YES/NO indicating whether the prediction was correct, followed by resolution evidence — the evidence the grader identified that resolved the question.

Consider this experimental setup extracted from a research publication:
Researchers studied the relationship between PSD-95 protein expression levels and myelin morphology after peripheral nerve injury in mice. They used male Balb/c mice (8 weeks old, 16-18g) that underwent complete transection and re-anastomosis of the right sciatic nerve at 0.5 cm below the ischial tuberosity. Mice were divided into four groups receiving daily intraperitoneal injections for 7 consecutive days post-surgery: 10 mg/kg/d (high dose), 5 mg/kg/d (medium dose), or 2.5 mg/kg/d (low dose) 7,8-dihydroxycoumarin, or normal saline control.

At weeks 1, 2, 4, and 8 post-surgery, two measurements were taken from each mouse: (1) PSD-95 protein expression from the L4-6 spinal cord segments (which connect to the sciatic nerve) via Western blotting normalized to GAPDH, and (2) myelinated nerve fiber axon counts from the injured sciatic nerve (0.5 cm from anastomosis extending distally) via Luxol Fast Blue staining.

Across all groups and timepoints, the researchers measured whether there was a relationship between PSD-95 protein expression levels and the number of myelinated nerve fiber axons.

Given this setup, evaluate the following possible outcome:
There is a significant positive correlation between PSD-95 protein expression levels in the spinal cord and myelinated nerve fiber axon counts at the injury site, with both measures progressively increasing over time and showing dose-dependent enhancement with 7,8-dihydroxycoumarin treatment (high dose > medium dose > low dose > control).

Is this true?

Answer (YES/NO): NO